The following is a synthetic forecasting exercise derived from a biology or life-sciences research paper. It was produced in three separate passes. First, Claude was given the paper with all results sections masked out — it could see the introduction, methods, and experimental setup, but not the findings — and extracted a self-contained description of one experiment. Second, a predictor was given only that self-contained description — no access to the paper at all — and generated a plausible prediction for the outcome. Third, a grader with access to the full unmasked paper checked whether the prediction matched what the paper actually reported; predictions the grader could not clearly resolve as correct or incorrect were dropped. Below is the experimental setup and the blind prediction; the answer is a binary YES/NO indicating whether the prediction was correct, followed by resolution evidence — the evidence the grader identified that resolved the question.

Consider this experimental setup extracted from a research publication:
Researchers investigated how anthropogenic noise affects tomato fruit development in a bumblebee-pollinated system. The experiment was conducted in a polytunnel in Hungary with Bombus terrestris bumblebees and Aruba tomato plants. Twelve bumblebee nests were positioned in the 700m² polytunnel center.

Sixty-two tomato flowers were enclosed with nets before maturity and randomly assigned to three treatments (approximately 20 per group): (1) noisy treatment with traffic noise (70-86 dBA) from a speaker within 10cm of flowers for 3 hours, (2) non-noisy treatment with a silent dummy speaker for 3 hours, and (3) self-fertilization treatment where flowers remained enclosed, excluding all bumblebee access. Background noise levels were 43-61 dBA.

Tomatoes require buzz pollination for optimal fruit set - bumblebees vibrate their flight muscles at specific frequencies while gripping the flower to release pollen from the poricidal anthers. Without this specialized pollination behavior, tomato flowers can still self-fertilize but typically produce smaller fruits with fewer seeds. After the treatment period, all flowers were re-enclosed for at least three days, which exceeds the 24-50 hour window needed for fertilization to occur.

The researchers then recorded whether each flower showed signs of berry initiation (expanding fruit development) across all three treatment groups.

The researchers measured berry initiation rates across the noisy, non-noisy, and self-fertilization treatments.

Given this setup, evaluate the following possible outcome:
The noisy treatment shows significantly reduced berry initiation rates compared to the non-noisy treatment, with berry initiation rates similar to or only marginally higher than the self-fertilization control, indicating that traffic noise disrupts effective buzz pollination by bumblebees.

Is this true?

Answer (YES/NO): NO